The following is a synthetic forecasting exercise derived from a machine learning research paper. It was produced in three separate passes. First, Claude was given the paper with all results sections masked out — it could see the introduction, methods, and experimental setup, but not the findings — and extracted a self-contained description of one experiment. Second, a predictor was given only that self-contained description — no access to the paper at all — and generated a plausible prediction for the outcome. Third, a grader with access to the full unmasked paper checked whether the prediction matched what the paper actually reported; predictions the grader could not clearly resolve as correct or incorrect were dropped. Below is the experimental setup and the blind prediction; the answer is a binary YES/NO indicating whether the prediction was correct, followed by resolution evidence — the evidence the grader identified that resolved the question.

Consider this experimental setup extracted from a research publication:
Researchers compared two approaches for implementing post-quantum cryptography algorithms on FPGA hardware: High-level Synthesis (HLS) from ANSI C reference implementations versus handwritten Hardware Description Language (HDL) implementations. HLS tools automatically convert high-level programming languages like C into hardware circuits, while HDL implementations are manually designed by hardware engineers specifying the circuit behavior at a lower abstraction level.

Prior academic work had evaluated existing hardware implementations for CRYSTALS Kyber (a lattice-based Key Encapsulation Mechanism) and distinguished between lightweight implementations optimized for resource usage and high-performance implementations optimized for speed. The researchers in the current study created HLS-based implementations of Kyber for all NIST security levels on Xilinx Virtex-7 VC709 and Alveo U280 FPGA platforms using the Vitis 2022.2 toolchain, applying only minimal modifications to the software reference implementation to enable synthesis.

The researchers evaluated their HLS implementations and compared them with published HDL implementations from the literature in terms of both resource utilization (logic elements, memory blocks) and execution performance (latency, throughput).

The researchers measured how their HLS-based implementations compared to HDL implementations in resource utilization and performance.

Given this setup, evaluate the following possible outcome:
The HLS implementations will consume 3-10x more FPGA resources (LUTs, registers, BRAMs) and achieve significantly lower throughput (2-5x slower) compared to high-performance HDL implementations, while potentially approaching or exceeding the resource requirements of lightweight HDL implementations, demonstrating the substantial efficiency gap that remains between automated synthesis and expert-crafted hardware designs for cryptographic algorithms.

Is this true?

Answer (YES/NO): NO